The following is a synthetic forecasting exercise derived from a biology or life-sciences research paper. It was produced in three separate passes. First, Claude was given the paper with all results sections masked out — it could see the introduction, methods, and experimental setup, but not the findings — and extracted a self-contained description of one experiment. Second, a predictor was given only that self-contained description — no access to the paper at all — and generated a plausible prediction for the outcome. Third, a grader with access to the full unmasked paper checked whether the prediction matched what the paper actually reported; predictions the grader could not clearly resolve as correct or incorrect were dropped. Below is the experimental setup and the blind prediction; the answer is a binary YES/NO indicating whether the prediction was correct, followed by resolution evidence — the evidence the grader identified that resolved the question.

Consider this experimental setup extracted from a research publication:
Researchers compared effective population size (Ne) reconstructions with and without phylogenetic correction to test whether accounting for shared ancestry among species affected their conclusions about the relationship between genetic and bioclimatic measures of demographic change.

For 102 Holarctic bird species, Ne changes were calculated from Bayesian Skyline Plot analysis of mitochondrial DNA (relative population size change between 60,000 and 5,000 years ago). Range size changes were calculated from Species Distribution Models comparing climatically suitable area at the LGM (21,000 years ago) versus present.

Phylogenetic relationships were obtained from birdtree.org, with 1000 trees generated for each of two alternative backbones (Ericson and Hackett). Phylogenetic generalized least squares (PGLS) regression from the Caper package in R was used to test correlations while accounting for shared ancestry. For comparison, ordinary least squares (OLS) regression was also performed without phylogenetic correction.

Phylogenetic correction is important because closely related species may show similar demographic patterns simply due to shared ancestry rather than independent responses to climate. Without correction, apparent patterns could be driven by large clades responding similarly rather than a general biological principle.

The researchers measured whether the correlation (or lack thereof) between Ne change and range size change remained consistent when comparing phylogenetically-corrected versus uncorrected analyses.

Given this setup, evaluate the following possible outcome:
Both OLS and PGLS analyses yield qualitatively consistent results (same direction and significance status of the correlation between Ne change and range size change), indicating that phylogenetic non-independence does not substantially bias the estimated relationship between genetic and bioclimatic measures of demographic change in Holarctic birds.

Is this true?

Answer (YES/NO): YES